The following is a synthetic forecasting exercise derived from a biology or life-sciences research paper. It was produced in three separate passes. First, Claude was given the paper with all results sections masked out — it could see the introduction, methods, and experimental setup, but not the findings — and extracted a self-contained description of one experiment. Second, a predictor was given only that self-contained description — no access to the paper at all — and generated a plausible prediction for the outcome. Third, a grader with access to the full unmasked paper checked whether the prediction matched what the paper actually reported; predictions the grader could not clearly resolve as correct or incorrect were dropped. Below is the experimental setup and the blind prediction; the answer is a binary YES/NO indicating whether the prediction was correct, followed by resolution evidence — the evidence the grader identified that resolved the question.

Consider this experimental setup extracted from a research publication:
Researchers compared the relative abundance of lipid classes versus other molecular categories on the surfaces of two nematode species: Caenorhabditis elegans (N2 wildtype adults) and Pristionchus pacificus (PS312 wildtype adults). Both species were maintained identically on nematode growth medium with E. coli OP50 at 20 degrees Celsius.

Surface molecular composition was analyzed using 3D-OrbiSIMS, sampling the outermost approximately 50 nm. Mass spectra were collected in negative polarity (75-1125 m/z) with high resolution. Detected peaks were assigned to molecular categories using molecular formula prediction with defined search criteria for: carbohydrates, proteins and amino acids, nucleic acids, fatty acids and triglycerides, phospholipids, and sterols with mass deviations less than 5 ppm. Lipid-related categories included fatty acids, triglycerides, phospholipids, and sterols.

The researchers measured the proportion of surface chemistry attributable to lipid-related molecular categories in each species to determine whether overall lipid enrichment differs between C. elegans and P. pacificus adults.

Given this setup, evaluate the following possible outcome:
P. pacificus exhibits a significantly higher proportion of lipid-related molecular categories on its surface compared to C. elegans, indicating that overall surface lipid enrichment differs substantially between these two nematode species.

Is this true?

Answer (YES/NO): NO